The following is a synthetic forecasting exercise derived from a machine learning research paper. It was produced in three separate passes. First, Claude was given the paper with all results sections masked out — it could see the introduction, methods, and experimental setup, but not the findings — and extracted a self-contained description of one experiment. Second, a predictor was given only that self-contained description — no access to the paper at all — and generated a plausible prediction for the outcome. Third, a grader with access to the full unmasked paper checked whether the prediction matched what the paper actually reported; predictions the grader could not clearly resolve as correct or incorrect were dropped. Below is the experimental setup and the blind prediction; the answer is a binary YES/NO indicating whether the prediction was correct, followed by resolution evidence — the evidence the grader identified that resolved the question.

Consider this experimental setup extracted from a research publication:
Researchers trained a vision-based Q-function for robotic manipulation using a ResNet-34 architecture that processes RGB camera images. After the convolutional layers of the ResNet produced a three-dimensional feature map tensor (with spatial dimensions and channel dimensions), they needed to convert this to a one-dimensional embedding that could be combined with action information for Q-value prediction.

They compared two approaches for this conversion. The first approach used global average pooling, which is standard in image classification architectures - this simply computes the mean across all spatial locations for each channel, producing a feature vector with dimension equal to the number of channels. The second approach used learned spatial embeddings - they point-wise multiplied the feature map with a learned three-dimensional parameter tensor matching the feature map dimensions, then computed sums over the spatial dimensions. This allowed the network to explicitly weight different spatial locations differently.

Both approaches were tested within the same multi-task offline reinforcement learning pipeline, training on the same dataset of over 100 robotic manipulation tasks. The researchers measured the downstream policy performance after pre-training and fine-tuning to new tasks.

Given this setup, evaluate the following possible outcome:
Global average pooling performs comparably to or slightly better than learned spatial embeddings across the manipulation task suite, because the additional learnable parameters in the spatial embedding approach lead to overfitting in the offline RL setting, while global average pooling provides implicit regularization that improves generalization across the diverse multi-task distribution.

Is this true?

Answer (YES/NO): NO